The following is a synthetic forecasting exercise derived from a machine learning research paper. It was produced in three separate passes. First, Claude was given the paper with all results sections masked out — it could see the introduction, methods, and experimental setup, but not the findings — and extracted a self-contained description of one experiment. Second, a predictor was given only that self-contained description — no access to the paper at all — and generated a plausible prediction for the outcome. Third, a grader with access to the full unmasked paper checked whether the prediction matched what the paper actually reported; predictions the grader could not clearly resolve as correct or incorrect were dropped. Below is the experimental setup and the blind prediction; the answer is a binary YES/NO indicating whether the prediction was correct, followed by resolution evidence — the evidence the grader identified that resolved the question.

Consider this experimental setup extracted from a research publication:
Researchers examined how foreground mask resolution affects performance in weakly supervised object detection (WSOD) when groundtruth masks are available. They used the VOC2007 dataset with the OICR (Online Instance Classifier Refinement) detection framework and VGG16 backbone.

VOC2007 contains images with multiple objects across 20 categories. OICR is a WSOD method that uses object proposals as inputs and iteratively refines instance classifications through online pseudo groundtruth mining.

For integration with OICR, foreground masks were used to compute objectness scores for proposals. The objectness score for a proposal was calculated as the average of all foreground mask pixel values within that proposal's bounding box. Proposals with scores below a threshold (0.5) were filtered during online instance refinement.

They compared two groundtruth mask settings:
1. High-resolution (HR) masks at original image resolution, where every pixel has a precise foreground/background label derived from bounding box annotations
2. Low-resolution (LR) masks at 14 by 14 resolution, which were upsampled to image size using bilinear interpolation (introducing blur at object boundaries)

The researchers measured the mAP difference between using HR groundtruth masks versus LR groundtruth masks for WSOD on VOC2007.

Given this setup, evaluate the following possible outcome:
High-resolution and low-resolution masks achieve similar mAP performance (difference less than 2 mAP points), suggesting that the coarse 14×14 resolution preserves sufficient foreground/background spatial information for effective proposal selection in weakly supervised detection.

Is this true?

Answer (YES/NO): YES